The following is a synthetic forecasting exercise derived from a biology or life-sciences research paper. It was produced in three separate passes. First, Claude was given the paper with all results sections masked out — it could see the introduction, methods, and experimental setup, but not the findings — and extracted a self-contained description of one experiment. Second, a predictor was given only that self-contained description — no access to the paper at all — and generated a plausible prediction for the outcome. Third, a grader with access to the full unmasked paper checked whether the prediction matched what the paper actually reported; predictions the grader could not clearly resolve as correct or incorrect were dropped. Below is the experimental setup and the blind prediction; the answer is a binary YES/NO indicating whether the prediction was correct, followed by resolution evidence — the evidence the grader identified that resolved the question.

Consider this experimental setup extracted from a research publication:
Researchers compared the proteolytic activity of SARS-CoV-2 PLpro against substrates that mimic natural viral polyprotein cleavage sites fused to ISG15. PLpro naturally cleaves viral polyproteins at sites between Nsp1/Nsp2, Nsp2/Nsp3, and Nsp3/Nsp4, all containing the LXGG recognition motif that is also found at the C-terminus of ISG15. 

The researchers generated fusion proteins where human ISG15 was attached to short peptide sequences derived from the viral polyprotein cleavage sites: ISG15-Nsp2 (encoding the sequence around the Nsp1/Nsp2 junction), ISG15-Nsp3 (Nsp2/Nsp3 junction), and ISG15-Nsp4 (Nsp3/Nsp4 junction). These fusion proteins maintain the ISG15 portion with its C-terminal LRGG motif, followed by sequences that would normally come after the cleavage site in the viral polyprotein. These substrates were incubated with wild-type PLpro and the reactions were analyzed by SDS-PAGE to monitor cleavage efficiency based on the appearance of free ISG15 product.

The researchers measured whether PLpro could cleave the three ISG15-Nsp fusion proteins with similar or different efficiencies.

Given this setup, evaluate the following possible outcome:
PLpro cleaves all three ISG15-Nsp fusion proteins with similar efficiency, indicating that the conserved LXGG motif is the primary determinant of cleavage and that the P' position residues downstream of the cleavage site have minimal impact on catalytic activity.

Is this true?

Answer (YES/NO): NO